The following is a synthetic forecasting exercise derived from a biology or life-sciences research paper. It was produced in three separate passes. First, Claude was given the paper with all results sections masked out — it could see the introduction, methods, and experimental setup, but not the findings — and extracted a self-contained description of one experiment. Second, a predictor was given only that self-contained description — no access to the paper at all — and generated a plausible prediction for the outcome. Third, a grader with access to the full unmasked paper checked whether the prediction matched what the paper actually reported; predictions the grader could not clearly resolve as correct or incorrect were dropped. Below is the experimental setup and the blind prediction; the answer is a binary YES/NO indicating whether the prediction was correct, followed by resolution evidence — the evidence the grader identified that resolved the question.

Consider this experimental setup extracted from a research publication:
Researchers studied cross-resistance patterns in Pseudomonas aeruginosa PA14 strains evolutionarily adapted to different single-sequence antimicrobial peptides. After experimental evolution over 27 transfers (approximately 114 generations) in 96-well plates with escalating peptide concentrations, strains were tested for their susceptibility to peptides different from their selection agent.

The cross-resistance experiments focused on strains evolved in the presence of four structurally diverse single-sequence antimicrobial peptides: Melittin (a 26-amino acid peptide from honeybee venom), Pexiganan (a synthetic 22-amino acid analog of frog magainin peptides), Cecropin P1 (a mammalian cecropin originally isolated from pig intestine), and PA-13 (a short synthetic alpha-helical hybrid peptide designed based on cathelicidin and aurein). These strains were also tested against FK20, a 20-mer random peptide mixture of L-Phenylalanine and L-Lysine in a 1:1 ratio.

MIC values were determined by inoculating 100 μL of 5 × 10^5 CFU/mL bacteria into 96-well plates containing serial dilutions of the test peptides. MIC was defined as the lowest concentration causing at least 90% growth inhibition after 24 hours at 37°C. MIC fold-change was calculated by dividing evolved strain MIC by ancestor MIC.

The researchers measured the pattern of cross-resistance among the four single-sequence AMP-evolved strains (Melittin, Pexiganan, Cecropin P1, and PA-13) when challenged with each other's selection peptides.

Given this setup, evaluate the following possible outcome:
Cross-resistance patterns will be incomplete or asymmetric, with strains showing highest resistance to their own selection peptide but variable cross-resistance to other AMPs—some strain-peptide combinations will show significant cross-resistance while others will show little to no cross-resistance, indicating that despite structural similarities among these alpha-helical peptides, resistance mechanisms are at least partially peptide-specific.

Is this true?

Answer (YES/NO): YES